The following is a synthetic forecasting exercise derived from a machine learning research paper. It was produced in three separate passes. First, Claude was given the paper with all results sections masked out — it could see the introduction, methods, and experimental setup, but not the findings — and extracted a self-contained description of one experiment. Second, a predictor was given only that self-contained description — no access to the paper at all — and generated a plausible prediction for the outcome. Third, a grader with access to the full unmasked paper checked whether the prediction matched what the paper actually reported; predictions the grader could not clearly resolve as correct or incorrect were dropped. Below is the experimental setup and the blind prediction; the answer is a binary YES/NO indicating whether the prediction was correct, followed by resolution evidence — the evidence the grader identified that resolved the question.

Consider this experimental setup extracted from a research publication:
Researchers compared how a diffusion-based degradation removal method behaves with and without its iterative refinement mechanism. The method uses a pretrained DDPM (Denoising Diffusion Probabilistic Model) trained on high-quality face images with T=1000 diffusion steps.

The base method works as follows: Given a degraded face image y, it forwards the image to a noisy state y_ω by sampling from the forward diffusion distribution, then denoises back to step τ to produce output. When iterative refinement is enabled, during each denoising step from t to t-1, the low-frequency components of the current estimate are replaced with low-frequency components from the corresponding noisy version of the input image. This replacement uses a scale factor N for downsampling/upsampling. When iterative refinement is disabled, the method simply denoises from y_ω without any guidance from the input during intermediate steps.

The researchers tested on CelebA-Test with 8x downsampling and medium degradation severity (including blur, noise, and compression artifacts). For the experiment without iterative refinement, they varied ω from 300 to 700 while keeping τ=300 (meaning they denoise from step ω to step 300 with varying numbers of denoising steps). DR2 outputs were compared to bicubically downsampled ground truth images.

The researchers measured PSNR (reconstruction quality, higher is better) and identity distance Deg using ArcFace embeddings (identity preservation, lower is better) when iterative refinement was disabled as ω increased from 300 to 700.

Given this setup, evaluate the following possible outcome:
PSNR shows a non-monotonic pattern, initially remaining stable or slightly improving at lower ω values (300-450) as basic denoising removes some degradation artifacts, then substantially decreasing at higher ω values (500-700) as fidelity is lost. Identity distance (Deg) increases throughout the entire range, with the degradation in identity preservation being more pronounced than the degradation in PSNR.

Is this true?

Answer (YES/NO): NO